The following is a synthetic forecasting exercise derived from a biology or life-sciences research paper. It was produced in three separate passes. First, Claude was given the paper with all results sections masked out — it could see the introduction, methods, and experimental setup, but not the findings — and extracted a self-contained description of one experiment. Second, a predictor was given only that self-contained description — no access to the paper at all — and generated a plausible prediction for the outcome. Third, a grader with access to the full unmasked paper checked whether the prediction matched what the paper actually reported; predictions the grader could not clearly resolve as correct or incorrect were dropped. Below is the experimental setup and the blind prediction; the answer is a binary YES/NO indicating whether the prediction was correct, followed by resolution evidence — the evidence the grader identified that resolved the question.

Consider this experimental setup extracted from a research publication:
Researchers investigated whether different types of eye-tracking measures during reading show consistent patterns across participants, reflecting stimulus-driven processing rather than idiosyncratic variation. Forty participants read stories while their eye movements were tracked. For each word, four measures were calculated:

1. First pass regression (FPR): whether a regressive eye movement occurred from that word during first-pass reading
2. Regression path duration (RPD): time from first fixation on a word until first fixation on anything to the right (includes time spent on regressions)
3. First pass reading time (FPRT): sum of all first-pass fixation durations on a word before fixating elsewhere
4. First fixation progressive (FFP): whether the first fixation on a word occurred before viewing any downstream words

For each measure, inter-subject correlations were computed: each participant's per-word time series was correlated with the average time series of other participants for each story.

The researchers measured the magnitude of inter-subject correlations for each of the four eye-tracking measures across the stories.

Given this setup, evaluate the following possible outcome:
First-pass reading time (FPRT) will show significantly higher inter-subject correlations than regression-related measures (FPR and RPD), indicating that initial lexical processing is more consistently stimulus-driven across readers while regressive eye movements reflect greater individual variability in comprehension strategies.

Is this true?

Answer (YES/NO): NO